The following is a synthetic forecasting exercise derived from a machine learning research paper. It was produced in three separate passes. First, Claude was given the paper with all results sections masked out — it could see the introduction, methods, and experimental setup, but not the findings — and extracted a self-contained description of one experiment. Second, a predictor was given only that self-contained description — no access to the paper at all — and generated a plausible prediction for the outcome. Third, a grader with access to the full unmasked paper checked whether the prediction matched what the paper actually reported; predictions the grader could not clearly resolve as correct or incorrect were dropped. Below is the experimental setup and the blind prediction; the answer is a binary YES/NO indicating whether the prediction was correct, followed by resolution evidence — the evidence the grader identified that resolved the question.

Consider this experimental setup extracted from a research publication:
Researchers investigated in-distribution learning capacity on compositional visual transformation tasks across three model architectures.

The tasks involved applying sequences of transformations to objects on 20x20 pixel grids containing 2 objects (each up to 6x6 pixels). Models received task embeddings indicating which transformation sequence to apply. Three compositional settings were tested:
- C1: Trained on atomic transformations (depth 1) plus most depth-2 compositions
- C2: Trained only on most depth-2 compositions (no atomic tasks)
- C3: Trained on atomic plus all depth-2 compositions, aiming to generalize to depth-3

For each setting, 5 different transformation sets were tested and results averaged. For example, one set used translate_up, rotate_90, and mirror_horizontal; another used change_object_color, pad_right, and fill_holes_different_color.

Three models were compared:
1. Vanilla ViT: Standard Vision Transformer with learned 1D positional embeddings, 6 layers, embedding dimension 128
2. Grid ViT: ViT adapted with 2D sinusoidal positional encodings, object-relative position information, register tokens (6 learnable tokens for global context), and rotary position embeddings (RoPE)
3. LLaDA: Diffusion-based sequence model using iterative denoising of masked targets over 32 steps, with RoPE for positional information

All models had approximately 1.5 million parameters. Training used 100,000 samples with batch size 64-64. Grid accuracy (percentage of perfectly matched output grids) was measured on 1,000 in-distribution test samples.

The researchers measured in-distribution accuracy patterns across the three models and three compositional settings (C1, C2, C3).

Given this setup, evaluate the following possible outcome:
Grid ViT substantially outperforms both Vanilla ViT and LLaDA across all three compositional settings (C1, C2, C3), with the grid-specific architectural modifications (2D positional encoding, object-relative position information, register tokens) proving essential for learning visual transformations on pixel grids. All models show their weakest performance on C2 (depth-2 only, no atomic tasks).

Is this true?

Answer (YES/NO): NO